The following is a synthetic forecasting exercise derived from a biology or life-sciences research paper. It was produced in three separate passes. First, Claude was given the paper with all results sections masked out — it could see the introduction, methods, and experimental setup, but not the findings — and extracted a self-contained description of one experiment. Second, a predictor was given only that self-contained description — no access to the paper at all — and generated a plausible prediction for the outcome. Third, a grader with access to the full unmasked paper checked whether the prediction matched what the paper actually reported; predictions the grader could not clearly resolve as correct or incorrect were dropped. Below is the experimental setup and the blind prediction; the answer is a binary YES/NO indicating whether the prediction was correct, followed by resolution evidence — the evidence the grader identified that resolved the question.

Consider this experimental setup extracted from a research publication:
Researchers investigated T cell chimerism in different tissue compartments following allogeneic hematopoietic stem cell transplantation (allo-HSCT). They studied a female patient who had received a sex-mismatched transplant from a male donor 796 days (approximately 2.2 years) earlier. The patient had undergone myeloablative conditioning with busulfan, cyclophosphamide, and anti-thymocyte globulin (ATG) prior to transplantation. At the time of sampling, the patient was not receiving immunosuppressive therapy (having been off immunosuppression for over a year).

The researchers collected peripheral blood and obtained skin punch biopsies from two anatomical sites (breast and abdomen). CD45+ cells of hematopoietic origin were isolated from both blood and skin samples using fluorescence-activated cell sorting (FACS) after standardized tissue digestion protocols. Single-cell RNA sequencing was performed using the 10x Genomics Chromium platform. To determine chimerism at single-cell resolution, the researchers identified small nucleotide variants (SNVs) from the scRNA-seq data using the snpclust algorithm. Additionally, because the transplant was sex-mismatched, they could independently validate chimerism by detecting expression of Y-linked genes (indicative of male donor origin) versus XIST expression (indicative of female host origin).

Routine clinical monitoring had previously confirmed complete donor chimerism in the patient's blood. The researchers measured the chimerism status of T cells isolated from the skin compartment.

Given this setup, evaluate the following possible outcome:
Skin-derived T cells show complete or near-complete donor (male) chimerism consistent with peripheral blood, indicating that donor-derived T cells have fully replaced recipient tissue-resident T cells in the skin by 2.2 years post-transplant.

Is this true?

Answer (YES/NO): NO